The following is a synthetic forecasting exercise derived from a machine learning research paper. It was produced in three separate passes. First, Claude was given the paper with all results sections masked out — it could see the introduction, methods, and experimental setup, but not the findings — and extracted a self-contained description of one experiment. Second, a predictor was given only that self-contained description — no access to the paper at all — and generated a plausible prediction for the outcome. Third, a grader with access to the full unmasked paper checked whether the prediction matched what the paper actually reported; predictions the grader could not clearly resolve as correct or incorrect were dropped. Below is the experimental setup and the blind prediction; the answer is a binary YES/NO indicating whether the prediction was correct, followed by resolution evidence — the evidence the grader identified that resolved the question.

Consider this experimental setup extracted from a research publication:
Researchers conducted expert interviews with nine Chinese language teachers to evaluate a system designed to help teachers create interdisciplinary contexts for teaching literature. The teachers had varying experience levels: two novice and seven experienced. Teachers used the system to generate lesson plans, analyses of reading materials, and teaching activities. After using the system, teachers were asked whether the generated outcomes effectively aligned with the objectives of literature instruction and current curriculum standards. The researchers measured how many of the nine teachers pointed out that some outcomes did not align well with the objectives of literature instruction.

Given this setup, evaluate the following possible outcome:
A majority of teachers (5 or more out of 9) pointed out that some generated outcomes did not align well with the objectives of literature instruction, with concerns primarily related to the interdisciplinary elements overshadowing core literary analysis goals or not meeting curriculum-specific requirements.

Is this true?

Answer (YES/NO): YES